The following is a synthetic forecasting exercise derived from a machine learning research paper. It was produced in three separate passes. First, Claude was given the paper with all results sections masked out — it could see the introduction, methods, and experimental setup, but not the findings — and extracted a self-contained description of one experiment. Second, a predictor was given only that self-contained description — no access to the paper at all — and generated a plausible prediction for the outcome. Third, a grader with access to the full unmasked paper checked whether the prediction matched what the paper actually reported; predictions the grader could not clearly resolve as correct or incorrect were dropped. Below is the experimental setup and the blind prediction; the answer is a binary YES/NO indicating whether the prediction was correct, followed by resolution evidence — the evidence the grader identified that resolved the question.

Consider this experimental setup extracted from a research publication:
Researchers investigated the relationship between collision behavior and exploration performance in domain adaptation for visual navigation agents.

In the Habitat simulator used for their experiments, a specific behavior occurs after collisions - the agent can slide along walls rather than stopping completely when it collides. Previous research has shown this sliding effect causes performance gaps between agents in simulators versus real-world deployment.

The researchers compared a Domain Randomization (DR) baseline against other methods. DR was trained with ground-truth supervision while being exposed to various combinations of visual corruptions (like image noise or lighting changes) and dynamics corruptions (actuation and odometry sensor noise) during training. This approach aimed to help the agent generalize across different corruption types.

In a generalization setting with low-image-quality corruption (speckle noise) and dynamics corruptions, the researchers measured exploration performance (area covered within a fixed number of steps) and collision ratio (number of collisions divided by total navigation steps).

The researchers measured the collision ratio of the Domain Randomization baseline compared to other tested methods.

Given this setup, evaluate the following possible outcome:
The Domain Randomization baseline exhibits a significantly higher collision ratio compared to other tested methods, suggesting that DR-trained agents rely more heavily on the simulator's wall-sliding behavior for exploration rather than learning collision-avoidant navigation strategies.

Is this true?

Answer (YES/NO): YES